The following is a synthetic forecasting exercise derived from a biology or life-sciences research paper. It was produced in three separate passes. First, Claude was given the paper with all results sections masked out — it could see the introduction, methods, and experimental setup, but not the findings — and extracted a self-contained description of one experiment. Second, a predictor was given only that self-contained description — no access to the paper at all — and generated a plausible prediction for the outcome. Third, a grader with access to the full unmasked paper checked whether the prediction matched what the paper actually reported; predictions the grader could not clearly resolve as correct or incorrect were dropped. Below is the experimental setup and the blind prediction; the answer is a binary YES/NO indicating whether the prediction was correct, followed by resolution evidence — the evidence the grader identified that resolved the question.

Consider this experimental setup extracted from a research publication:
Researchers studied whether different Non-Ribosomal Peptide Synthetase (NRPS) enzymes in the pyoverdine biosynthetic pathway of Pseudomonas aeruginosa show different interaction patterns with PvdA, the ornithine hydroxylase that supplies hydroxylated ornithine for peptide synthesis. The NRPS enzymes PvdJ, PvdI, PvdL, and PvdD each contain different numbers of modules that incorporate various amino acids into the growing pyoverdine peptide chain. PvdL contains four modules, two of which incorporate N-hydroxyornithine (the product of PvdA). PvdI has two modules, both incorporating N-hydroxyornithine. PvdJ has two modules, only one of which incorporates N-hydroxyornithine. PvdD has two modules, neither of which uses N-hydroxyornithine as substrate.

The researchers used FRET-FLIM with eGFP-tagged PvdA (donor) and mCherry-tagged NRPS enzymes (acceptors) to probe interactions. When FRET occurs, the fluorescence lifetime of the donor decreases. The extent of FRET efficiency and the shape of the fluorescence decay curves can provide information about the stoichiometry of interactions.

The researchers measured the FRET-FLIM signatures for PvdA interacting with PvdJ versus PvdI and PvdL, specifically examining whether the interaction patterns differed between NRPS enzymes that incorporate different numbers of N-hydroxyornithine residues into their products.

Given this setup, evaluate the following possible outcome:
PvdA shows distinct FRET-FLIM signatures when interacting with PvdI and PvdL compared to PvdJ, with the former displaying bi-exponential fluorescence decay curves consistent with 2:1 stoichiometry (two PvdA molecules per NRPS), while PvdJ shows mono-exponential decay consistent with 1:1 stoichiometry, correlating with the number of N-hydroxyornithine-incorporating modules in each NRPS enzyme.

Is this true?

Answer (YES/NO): NO